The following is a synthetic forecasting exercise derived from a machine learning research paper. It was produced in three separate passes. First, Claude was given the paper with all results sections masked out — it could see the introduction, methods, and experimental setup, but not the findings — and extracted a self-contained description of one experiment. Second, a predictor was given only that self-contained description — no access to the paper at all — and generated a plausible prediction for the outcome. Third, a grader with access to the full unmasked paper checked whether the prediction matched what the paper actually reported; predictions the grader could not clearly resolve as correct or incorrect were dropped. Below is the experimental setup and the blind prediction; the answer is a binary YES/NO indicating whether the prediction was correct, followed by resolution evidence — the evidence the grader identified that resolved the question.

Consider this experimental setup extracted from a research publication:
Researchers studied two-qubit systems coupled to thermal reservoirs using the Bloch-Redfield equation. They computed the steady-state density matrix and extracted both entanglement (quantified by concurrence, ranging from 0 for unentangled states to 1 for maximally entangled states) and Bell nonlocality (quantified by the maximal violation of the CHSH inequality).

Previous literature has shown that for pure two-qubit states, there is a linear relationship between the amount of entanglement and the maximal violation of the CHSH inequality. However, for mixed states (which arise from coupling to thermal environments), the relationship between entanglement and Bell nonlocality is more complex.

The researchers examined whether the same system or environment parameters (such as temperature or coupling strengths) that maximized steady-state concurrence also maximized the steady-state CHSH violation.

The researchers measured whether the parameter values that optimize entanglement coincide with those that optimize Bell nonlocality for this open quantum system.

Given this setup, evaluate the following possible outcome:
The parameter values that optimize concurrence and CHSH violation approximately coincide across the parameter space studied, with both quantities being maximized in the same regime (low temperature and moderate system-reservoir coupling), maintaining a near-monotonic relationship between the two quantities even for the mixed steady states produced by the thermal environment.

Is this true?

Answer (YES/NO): NO